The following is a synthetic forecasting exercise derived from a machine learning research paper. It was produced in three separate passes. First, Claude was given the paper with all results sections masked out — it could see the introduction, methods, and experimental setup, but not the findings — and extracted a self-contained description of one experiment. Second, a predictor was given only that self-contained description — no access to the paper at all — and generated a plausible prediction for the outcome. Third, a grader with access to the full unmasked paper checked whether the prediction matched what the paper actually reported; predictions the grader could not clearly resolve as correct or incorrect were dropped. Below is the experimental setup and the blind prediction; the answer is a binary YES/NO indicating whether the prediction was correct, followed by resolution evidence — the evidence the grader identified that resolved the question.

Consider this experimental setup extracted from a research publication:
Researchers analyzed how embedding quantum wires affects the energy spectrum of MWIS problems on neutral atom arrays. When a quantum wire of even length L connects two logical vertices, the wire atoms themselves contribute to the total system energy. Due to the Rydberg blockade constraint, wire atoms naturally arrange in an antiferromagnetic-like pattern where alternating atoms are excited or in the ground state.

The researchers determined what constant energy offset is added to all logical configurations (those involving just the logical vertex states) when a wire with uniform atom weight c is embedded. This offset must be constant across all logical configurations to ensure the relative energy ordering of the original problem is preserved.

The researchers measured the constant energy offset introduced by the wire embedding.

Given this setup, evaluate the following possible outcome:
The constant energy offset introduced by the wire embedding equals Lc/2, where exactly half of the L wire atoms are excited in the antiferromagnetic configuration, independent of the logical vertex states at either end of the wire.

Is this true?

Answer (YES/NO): NO